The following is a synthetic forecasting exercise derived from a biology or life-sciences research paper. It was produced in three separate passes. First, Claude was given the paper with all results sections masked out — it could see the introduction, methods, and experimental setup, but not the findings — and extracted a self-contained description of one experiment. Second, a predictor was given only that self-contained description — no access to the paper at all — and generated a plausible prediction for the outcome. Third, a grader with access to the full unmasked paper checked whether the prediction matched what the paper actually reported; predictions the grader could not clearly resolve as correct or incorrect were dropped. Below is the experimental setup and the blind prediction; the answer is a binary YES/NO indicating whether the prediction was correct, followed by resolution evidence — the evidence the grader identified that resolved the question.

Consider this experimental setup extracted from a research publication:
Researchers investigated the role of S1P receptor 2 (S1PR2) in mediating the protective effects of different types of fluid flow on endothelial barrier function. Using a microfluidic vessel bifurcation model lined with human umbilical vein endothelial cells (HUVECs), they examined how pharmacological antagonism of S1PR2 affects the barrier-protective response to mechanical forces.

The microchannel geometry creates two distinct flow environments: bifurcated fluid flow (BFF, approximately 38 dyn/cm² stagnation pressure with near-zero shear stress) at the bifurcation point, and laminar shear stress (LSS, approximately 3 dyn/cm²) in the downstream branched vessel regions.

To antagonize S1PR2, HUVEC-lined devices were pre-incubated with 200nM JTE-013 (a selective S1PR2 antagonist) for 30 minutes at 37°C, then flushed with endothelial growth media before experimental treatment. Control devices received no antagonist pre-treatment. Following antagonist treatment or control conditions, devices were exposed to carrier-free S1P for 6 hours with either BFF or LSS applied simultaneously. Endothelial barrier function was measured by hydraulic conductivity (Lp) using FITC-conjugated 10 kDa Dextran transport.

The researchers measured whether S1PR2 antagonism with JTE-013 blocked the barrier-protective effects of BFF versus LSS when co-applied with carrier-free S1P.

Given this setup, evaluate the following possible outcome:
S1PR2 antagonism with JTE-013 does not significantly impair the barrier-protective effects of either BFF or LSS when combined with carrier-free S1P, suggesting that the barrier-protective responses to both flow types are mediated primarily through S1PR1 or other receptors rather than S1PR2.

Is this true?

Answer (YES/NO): NO